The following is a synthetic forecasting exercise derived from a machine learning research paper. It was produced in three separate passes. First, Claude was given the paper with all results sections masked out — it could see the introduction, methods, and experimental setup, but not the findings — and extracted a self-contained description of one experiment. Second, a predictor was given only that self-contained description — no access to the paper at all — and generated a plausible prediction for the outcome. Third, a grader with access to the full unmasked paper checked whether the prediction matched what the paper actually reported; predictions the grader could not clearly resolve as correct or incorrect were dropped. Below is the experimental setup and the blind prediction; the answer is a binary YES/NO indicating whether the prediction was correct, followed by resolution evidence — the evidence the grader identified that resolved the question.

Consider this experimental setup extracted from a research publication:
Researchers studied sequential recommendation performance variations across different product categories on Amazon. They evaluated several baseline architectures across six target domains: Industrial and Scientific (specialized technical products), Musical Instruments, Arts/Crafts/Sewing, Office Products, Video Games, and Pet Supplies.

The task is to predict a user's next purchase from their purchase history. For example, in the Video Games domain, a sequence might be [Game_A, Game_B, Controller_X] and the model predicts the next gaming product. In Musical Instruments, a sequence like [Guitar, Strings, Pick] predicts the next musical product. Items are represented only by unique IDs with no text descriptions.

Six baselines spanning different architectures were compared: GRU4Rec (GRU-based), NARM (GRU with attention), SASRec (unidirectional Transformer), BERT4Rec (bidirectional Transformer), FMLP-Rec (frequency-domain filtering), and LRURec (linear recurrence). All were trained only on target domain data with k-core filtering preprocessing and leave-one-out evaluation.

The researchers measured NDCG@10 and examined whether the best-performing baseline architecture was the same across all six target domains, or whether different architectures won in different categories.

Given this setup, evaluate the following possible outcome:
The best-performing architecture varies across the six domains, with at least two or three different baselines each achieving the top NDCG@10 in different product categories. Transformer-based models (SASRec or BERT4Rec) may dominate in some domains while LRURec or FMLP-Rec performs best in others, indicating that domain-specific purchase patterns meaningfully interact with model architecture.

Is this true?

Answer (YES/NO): NO